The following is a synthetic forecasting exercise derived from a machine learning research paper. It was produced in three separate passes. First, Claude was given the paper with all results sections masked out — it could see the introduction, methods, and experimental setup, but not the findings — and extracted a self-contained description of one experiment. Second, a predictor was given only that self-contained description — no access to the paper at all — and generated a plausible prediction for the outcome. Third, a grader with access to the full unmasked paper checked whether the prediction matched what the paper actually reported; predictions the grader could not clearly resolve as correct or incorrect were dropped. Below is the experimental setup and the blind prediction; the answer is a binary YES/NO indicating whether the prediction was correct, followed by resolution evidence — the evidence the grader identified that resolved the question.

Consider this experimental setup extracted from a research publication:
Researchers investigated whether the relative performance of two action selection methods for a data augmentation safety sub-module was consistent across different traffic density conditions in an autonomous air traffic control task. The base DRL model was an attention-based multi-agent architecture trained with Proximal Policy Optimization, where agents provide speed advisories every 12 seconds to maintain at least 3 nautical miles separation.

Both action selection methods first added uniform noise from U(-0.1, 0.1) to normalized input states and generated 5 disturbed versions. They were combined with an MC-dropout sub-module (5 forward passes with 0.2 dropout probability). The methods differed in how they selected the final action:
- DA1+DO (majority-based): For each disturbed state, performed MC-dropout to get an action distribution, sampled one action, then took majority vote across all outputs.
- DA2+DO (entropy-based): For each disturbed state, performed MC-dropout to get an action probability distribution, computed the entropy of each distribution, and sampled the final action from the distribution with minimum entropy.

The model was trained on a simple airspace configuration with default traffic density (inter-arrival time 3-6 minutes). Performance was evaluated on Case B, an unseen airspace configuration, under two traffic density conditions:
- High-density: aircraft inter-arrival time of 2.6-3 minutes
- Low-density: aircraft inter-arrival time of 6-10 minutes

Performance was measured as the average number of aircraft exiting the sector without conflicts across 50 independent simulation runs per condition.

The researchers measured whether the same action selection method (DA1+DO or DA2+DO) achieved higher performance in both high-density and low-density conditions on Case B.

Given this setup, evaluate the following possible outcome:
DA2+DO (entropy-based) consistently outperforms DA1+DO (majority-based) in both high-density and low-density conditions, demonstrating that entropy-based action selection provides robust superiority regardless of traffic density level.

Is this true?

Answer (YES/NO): NO